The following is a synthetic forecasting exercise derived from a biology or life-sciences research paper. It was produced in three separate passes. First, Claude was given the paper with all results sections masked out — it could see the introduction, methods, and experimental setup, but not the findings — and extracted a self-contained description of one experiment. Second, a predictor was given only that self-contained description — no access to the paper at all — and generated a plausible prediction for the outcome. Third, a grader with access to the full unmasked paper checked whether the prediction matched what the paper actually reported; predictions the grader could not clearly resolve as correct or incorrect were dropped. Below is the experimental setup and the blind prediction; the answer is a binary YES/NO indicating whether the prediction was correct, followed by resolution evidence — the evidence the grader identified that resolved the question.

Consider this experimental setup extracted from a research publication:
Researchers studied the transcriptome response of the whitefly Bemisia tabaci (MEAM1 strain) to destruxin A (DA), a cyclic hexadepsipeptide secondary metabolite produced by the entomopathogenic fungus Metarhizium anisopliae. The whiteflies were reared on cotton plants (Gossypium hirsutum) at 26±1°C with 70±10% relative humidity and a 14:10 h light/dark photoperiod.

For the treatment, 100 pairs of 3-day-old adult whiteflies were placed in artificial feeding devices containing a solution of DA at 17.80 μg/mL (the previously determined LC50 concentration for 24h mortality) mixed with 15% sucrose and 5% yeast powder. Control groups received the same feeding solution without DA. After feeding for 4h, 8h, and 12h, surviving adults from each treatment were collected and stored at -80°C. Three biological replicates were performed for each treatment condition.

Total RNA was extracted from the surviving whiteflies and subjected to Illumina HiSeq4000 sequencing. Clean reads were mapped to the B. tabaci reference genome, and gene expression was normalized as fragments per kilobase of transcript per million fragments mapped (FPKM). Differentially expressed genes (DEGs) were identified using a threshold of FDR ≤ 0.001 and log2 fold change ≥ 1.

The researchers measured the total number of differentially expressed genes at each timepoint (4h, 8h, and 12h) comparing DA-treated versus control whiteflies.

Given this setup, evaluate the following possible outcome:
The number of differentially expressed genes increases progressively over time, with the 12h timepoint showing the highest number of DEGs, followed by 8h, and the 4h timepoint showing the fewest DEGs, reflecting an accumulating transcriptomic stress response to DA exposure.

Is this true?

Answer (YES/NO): NO